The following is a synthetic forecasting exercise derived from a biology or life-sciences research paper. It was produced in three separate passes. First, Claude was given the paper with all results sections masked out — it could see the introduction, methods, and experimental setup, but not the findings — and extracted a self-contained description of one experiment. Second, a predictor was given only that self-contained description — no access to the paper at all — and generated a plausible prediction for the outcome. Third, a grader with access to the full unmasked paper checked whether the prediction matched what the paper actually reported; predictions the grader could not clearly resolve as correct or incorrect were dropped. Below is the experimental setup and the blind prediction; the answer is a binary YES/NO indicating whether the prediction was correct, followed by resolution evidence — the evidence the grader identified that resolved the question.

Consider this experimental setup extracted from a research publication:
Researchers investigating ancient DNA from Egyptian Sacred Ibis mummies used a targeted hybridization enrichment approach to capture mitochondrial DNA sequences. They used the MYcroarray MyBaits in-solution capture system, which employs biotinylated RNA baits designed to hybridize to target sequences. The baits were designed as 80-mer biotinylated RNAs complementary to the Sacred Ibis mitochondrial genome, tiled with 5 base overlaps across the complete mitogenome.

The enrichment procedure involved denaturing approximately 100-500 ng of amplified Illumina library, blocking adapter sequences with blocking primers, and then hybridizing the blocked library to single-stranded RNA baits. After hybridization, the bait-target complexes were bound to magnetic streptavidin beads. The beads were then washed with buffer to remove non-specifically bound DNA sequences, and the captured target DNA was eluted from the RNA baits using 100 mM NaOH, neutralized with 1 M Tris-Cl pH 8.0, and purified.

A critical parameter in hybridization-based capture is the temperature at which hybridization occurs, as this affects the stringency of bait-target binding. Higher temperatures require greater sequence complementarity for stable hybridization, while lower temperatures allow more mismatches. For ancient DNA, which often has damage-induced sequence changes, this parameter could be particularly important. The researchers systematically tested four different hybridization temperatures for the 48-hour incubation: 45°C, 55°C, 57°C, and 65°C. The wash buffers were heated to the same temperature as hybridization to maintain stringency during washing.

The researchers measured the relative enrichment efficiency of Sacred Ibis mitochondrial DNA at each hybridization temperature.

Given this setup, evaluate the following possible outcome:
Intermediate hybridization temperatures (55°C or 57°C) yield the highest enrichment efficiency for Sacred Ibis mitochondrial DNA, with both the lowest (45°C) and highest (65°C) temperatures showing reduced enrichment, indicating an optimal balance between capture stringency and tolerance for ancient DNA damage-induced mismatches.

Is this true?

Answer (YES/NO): YES